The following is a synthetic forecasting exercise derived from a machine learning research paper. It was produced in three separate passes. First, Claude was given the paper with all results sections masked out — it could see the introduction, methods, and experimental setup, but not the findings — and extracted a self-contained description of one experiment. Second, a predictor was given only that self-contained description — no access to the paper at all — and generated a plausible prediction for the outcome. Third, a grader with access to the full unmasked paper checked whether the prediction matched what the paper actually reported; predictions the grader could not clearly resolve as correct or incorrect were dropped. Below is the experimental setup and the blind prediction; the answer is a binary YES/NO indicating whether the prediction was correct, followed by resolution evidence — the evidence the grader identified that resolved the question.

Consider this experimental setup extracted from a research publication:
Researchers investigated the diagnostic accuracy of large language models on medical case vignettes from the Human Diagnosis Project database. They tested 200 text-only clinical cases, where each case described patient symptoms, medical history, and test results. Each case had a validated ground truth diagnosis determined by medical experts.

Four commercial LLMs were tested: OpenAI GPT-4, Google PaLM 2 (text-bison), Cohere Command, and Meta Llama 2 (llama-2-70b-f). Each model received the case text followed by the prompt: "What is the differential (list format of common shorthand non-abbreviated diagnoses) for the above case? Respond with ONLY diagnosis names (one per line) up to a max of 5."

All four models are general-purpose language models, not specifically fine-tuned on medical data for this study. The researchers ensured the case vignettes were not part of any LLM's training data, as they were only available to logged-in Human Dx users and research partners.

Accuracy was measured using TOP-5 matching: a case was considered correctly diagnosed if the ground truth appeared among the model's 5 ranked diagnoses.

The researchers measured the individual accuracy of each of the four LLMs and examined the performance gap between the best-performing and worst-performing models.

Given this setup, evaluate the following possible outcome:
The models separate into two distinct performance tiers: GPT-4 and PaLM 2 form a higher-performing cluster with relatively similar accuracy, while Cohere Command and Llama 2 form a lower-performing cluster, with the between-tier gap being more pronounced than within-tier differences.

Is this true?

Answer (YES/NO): NO